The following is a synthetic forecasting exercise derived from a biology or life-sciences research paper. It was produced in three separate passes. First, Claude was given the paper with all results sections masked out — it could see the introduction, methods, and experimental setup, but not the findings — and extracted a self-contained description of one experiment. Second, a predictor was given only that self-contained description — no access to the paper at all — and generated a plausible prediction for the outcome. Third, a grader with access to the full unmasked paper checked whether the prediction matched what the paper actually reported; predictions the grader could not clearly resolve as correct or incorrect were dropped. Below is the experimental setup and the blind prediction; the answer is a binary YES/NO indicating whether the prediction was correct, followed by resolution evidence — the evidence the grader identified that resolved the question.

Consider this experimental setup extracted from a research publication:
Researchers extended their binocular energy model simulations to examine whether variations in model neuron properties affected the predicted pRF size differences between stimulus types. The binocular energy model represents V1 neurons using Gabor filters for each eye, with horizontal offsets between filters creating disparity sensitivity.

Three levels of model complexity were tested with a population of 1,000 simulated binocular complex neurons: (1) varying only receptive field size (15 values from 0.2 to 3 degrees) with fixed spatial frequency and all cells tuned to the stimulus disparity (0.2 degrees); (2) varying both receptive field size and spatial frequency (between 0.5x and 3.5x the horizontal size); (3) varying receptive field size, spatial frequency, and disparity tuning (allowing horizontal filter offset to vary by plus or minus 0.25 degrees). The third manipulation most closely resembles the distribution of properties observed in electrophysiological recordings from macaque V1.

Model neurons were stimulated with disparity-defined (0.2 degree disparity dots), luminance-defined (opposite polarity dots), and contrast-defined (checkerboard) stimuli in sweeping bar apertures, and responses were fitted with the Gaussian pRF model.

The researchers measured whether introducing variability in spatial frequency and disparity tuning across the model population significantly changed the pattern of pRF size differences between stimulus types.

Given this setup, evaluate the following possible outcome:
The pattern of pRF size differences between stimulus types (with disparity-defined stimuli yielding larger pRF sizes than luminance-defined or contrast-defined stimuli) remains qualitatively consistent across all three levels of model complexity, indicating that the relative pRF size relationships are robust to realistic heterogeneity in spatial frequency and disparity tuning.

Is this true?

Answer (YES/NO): YES